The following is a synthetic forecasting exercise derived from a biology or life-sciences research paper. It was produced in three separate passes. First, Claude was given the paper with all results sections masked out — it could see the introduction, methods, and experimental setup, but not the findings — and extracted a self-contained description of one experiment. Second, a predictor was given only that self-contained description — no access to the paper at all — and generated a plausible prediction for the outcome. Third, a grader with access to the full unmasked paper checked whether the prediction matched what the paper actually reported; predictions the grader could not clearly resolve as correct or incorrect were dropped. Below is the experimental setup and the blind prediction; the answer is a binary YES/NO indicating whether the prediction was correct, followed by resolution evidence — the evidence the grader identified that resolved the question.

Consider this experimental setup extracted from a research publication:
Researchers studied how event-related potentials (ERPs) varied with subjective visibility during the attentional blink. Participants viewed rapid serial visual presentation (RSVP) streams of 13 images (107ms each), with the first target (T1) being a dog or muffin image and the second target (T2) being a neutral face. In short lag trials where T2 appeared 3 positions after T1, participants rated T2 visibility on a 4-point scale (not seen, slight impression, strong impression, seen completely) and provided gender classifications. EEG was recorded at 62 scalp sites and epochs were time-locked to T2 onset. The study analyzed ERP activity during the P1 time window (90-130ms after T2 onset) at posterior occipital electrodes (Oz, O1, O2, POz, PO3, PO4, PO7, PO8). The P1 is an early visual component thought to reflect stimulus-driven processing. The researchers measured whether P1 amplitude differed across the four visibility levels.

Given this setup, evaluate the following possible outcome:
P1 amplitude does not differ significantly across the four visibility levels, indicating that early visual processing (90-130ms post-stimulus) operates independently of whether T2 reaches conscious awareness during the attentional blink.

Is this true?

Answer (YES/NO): YES